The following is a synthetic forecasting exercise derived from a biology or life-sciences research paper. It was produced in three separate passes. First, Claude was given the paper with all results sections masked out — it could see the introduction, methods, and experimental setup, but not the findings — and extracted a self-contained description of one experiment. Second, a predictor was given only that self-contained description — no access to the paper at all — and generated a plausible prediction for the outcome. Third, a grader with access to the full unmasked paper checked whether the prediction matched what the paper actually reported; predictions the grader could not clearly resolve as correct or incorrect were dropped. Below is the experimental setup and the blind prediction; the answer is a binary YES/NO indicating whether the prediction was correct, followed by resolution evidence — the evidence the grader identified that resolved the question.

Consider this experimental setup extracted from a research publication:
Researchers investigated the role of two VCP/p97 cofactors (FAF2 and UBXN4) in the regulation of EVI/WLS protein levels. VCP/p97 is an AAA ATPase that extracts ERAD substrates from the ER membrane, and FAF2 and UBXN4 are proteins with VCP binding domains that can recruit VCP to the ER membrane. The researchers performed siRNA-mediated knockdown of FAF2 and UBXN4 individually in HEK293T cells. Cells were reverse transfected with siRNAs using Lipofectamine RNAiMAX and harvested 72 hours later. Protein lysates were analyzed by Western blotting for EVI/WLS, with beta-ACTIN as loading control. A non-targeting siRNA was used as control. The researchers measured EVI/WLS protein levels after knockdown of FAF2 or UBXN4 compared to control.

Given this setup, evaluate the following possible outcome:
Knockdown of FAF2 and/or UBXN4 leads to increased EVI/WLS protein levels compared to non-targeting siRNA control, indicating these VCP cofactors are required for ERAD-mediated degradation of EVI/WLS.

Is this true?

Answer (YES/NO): YES